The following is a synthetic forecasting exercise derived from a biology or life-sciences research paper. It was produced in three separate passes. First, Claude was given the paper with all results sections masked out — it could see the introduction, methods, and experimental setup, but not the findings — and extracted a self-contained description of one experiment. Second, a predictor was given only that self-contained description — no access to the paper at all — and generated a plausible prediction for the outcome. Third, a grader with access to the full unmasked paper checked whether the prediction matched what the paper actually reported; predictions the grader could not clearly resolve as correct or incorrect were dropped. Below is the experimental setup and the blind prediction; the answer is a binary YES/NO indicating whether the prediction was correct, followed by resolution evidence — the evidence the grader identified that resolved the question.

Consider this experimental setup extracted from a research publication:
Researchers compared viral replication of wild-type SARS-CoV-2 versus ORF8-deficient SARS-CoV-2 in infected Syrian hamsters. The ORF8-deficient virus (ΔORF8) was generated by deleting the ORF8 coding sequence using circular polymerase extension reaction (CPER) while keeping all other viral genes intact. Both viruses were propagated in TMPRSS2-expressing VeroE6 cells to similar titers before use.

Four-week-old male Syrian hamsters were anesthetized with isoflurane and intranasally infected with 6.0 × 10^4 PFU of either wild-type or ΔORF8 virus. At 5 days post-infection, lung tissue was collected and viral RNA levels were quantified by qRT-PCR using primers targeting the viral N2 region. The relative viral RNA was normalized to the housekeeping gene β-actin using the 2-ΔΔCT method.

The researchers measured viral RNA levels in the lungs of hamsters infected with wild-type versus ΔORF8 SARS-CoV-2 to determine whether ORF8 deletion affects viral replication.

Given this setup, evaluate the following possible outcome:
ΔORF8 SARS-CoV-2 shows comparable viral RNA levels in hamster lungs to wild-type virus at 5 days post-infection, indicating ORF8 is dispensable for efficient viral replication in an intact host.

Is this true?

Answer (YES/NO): YES